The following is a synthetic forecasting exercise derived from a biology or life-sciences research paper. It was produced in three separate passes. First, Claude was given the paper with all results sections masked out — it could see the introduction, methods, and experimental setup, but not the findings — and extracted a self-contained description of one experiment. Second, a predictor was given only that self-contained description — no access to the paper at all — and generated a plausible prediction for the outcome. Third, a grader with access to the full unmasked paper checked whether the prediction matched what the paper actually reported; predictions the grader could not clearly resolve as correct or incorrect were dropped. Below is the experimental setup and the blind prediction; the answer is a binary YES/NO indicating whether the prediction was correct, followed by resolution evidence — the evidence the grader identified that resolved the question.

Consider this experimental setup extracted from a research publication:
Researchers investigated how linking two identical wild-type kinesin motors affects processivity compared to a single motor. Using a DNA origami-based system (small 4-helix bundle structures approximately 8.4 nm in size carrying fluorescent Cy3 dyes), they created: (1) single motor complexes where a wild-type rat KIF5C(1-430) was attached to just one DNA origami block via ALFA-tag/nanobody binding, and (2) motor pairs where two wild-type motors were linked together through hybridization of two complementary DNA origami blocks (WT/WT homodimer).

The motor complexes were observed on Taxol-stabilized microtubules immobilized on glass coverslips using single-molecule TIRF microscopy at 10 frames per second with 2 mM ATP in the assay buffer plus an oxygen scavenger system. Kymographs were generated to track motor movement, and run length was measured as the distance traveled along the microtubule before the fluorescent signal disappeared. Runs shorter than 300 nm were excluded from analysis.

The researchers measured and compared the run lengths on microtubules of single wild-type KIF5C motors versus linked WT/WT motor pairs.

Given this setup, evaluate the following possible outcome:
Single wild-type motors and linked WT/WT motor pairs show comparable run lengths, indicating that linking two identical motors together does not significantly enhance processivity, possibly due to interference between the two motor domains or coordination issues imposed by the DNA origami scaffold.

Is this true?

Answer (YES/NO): NO